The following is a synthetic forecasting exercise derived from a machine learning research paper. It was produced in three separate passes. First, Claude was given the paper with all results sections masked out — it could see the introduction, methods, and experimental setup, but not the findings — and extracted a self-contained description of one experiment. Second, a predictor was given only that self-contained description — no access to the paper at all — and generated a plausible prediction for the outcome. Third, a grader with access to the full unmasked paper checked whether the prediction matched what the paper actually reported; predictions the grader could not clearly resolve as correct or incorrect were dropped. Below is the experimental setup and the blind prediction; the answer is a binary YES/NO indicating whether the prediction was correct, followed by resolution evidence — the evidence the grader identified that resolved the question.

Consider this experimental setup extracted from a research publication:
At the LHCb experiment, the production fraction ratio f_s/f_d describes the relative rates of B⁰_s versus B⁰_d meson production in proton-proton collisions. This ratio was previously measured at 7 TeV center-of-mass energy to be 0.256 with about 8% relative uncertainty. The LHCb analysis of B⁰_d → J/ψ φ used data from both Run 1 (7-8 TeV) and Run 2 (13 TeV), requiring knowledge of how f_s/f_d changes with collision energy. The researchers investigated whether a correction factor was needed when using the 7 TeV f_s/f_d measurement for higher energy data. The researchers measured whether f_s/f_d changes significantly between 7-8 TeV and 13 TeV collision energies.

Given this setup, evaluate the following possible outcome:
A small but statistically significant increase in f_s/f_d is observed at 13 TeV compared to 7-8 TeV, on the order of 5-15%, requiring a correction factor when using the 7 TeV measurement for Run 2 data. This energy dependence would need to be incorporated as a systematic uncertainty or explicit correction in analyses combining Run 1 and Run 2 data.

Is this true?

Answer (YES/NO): NO